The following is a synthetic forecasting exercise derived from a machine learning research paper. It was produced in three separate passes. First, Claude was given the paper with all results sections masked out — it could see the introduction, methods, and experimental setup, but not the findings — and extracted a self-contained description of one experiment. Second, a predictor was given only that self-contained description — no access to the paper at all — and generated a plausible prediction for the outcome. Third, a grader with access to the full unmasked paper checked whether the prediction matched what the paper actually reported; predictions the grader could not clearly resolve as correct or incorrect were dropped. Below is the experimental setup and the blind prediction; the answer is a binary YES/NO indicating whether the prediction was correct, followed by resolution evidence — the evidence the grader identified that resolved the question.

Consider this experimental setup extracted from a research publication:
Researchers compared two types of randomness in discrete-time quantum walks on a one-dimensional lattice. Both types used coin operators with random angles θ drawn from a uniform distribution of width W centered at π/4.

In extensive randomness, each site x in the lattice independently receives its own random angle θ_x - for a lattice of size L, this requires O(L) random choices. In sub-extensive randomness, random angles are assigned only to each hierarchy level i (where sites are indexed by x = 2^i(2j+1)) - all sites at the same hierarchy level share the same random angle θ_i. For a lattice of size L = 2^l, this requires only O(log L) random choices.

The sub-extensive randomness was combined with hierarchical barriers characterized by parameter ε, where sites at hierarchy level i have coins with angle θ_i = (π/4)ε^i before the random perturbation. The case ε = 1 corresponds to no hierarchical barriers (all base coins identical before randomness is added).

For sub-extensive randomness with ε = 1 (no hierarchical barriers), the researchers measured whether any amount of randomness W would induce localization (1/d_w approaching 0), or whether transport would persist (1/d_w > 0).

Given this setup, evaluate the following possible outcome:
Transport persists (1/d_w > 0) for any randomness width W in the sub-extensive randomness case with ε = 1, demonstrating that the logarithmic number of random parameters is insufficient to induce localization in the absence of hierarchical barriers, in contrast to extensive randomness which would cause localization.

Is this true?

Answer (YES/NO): YES